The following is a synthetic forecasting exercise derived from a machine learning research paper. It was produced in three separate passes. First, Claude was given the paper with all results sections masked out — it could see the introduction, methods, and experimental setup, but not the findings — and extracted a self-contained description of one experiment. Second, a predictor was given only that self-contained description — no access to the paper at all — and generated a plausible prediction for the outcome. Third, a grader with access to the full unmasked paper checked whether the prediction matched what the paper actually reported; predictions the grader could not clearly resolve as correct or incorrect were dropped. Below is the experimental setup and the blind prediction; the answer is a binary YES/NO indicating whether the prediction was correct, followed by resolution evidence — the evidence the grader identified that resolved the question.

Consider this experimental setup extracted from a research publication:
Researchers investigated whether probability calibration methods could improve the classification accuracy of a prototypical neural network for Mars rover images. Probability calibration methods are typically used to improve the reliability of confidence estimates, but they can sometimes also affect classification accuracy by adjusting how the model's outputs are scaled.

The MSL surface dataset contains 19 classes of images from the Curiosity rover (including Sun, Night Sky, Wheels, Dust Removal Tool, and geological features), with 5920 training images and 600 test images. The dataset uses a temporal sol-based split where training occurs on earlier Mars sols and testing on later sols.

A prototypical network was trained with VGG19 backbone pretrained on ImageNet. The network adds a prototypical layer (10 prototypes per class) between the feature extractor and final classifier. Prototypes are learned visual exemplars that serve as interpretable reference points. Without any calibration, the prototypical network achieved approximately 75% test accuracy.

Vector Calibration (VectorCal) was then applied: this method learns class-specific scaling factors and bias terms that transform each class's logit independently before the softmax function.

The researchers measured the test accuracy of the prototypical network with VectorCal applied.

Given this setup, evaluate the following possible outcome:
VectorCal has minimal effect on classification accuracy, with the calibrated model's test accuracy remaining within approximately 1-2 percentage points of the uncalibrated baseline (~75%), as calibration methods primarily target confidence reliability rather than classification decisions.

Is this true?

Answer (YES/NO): NO